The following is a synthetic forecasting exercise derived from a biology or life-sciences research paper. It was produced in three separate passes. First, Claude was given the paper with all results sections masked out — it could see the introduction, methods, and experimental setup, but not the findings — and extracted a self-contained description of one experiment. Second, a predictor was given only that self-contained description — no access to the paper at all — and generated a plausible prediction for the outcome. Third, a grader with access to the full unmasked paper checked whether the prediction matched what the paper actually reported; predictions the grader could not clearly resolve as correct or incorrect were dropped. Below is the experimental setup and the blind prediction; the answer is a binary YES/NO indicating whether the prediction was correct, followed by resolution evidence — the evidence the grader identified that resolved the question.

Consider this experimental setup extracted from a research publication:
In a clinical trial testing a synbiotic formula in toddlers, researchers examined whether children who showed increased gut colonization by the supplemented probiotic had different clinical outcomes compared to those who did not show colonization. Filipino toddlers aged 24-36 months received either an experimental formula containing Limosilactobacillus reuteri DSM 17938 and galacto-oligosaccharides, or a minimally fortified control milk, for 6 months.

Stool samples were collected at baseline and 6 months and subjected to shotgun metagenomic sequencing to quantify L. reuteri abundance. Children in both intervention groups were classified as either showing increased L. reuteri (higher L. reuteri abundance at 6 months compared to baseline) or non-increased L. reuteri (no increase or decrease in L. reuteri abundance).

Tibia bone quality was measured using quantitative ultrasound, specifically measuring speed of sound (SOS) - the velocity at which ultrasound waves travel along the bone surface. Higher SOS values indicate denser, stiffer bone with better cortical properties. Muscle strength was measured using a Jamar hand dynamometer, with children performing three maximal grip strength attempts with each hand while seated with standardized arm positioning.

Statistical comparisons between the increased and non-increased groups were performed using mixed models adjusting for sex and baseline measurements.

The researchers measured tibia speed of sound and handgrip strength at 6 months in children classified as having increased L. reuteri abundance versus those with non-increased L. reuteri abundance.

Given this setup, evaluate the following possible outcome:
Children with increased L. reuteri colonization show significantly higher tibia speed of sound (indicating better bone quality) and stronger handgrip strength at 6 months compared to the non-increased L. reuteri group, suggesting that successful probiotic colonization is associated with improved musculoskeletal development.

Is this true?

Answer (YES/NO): YES